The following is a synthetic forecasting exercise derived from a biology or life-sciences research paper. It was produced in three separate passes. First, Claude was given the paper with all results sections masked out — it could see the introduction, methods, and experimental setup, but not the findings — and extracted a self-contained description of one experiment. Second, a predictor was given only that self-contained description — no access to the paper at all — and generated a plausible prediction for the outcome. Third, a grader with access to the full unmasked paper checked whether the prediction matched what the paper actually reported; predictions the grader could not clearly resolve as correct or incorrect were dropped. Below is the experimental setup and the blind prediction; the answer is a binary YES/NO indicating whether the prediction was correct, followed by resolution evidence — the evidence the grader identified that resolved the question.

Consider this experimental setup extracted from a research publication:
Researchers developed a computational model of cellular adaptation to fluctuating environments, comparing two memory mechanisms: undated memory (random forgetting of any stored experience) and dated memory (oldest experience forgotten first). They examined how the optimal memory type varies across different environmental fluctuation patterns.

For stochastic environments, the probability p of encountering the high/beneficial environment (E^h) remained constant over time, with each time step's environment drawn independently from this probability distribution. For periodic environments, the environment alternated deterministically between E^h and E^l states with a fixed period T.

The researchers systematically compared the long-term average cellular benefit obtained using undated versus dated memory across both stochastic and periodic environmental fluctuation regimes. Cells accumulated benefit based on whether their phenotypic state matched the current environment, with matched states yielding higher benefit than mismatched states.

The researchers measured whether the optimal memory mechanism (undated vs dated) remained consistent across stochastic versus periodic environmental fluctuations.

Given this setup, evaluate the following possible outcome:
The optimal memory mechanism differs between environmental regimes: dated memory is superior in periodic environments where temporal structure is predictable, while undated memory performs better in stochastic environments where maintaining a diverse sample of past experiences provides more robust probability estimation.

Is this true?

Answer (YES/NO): NO